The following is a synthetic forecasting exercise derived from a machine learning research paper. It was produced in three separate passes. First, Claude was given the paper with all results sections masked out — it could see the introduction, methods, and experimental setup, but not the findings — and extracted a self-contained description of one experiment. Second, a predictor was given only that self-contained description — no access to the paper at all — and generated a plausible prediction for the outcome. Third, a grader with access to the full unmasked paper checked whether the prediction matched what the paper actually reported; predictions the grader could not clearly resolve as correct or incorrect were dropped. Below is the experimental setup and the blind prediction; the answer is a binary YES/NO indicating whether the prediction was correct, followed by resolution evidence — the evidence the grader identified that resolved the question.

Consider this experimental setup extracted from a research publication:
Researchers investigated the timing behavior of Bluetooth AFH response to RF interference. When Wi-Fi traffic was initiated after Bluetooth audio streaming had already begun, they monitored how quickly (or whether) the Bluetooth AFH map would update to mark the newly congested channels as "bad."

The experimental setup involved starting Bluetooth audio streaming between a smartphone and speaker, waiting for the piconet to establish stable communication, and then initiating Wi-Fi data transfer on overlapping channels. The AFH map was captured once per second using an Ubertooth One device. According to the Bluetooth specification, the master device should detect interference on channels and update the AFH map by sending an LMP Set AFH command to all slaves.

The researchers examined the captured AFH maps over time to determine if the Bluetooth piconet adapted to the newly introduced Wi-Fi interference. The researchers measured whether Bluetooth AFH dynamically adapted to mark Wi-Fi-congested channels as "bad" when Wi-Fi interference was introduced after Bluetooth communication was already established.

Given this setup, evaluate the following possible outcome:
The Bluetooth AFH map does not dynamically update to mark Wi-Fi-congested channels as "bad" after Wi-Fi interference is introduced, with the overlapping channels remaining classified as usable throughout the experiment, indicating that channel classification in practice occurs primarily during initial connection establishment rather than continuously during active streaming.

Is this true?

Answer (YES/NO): YES